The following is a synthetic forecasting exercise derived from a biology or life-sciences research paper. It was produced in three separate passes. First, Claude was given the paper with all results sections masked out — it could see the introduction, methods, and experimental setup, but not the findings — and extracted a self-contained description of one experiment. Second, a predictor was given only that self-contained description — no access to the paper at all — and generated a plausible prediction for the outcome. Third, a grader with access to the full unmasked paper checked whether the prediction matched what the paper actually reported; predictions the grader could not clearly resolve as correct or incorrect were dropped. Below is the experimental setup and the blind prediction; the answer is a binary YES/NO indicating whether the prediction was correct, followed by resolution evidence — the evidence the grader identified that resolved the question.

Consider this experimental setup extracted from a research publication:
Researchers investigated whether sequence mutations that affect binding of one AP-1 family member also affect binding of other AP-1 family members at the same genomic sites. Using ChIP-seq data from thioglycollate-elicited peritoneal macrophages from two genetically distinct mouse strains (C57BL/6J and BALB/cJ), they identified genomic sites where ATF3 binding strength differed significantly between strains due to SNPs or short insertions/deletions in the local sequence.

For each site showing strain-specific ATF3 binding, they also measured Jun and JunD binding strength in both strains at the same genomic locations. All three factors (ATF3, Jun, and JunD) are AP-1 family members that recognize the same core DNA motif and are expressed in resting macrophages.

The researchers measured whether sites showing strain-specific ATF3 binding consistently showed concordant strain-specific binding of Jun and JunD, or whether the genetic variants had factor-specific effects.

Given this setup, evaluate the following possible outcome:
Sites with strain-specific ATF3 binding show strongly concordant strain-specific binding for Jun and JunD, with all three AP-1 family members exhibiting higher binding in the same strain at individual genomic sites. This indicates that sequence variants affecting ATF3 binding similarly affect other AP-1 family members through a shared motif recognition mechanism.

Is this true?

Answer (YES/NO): NO